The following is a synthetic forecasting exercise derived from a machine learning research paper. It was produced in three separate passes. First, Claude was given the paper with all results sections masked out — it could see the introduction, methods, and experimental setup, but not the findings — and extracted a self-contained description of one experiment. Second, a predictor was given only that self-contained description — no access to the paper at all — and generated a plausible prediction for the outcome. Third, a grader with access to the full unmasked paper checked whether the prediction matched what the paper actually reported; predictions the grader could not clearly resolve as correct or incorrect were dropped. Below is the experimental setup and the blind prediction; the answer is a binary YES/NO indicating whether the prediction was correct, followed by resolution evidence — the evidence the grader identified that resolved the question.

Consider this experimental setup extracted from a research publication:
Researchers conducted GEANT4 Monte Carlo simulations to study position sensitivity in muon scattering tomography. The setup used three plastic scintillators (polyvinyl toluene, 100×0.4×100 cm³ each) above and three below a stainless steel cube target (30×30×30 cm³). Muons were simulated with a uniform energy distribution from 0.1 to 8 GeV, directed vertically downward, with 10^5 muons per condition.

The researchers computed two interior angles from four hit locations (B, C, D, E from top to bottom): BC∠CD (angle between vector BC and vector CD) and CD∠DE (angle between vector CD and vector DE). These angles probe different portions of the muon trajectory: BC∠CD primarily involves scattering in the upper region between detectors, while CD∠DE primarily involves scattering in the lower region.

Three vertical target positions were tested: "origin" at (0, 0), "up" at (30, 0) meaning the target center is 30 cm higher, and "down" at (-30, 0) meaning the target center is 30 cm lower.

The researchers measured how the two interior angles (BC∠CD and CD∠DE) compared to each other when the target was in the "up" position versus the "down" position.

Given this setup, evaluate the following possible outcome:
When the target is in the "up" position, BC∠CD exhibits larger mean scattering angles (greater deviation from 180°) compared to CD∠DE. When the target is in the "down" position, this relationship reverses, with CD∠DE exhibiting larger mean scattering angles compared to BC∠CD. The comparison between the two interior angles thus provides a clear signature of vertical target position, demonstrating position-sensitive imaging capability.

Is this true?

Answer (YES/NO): YES